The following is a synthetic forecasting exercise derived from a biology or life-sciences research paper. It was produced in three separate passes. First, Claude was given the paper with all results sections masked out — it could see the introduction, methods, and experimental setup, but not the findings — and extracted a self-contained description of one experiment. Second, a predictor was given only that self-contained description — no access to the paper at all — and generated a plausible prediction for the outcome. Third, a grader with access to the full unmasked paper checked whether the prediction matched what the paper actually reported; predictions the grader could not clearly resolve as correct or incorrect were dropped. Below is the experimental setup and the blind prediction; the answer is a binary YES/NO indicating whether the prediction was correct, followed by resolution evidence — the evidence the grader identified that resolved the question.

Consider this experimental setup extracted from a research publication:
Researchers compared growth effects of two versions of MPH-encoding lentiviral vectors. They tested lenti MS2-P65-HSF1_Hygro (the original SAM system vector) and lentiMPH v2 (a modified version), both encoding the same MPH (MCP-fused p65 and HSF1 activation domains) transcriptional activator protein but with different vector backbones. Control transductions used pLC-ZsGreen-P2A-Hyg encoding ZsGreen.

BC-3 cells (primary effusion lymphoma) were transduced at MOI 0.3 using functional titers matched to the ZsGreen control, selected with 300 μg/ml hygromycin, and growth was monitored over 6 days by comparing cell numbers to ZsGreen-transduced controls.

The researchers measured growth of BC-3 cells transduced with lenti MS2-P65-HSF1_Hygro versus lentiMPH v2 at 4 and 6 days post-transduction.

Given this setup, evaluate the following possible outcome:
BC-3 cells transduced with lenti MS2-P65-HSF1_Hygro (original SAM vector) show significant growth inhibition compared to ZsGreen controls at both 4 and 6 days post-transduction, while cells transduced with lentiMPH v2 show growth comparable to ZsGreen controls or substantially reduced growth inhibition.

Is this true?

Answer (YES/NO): NO